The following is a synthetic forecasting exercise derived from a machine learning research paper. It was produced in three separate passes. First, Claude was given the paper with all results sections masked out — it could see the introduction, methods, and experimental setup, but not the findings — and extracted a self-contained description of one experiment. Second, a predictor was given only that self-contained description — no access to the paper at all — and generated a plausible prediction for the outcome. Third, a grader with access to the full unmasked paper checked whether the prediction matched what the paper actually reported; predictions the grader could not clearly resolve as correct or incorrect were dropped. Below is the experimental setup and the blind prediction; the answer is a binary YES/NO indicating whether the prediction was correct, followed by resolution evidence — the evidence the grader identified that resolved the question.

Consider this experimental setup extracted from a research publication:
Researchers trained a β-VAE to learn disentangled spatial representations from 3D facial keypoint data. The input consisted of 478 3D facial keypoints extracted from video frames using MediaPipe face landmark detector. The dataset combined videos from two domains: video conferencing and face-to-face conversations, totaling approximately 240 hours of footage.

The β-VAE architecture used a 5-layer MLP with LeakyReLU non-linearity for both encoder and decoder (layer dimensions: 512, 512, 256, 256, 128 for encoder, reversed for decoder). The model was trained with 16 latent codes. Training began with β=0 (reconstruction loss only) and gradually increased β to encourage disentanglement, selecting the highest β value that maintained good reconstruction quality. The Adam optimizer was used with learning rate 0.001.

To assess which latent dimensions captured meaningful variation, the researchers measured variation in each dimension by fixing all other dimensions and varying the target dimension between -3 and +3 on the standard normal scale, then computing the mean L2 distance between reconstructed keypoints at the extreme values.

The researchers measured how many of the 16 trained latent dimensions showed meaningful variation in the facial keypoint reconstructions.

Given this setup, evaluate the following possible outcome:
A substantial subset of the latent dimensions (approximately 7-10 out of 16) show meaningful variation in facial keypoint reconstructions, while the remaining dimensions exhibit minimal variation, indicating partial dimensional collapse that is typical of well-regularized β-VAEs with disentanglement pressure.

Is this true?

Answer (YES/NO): NO